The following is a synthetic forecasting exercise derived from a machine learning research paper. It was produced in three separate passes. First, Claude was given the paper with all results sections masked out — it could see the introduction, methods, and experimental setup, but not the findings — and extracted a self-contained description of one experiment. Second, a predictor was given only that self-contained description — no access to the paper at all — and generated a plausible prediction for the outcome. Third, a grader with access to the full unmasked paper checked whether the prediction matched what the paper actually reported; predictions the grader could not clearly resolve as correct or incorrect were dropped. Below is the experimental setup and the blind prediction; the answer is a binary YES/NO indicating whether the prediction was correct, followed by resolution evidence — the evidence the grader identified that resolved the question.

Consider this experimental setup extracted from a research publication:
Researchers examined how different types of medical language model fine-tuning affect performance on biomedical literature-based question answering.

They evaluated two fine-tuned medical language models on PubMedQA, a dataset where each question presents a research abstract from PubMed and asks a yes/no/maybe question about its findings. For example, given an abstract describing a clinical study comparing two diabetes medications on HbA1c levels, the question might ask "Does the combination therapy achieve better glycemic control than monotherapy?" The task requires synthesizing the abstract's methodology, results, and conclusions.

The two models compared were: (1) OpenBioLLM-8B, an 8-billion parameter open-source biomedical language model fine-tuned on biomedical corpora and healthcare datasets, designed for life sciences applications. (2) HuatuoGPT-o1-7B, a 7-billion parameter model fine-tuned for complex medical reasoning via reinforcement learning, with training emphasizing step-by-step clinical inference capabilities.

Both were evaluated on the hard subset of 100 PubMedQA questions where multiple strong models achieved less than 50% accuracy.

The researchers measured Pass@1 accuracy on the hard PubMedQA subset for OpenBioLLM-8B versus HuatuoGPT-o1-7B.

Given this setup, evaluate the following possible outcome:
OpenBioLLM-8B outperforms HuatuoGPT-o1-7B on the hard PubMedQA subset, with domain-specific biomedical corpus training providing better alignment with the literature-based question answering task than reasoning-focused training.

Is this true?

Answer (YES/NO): YES